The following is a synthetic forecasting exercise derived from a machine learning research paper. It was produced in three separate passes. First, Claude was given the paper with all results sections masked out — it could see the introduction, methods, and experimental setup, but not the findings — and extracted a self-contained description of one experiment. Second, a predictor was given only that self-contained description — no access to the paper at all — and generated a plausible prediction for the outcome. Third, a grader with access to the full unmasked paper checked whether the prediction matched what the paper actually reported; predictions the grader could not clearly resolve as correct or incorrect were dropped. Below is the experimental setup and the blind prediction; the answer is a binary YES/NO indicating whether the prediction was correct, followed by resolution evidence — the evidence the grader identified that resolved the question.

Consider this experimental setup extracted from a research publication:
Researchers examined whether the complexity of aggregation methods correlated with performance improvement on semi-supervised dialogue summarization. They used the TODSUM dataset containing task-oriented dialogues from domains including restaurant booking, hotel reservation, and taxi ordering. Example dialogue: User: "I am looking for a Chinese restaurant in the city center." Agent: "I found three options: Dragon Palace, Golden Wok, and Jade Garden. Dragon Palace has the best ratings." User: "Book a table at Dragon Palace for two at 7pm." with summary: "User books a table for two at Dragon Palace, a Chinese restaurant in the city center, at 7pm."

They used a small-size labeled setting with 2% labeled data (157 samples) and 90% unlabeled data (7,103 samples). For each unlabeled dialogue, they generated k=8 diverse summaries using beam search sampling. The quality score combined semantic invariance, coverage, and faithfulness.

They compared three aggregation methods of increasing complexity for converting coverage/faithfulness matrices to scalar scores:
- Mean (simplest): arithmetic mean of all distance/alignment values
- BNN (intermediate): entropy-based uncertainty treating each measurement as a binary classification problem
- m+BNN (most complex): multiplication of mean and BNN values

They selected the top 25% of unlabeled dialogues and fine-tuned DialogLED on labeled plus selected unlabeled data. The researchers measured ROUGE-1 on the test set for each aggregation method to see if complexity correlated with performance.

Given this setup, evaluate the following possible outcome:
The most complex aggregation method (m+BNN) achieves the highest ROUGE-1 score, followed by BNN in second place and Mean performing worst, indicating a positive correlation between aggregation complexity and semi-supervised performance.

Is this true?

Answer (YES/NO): NO